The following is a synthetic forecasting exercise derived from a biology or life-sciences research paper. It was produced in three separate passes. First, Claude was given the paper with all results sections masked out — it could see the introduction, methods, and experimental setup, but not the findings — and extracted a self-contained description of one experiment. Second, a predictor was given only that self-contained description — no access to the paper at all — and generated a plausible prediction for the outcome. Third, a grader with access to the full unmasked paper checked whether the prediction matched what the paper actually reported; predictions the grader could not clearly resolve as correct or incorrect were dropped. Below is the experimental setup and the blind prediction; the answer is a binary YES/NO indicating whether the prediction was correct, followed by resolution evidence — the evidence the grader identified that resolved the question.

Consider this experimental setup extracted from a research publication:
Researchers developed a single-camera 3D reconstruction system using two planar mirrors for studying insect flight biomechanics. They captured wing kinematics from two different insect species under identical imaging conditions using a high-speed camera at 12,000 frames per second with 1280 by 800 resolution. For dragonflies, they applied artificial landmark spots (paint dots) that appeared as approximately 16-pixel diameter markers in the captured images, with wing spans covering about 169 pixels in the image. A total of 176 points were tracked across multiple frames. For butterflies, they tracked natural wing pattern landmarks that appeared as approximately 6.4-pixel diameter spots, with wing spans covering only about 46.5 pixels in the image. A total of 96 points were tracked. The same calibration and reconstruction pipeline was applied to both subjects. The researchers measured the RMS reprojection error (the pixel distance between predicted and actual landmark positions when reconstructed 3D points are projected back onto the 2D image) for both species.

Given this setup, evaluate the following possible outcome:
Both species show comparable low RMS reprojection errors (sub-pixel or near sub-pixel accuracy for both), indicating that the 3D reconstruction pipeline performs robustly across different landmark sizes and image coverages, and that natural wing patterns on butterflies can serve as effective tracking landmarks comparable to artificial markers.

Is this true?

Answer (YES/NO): NO